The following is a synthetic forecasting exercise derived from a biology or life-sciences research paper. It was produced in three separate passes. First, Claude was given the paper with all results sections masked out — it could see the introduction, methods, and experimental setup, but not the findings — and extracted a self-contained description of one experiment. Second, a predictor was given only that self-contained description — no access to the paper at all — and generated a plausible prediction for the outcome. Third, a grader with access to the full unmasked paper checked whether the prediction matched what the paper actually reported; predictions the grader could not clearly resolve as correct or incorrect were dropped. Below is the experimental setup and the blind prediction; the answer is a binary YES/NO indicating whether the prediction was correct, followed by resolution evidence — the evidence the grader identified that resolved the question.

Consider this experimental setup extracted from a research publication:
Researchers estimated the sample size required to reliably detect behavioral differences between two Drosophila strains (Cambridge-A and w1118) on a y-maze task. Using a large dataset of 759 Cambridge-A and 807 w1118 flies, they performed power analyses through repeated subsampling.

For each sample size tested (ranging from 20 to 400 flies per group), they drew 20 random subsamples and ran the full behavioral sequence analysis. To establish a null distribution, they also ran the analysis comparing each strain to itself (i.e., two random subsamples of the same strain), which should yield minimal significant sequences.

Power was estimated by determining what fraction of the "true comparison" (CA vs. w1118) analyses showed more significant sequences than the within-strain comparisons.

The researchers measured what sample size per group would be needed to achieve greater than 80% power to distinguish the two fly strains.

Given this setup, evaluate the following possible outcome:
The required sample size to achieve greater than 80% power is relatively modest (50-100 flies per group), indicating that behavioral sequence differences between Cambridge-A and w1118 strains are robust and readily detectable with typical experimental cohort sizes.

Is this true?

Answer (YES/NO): NO